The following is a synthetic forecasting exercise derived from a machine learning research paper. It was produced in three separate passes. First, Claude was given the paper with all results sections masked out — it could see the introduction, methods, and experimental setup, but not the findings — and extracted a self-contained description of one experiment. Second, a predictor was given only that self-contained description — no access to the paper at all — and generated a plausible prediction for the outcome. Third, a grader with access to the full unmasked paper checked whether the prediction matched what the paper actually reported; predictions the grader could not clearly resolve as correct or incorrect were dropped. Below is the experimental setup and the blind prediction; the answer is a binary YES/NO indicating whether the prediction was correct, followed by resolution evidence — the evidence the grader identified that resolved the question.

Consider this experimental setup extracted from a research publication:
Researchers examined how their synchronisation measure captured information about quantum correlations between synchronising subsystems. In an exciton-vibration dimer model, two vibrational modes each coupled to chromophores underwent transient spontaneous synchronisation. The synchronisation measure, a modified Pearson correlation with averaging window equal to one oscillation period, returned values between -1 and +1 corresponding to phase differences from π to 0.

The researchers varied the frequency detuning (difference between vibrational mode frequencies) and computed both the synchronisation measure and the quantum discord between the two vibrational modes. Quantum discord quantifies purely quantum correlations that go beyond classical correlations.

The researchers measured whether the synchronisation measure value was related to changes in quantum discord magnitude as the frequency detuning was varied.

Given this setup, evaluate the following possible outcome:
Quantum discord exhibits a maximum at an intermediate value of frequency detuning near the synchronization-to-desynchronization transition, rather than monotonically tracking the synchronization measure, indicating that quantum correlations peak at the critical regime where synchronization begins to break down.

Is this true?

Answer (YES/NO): NO